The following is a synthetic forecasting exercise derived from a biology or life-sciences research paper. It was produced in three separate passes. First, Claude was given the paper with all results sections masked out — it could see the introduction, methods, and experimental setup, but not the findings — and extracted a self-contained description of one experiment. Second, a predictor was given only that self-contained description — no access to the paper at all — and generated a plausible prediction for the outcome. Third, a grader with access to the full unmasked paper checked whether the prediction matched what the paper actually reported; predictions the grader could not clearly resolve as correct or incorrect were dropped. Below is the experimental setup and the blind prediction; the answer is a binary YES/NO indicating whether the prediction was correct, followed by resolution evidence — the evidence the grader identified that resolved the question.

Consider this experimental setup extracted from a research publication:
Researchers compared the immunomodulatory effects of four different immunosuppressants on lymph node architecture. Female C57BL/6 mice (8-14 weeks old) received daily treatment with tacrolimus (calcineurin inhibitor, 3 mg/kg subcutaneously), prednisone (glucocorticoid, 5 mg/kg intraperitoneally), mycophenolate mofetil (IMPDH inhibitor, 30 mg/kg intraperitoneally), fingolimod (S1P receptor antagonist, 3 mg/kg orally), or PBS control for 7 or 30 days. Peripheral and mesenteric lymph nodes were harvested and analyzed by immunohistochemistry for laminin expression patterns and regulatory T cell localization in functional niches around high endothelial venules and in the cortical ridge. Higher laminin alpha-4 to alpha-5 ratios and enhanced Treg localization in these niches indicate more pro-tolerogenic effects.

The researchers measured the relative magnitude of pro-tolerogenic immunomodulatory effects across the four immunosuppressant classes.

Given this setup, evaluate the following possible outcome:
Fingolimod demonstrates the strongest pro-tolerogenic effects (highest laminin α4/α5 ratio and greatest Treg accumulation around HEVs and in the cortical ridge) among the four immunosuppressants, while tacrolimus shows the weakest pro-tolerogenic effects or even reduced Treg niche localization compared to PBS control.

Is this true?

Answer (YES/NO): NO